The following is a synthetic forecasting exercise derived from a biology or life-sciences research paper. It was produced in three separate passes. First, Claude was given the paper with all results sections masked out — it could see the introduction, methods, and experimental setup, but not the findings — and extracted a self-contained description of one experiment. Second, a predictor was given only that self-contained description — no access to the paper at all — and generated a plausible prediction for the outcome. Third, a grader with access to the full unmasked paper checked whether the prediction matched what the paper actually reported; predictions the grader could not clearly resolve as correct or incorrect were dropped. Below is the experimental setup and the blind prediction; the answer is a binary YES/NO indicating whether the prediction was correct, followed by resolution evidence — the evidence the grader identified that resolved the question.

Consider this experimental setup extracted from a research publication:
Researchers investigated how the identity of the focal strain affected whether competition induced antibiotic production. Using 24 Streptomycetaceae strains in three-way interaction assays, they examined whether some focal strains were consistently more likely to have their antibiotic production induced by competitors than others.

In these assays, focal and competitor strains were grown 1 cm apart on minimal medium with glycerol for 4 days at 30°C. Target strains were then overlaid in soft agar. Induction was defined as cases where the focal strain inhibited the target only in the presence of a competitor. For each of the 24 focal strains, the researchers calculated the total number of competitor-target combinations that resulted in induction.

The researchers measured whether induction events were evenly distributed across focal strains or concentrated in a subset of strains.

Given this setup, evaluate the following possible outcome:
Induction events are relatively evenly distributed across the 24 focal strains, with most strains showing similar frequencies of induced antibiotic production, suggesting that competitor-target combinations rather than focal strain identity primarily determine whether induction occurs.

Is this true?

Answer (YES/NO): NO